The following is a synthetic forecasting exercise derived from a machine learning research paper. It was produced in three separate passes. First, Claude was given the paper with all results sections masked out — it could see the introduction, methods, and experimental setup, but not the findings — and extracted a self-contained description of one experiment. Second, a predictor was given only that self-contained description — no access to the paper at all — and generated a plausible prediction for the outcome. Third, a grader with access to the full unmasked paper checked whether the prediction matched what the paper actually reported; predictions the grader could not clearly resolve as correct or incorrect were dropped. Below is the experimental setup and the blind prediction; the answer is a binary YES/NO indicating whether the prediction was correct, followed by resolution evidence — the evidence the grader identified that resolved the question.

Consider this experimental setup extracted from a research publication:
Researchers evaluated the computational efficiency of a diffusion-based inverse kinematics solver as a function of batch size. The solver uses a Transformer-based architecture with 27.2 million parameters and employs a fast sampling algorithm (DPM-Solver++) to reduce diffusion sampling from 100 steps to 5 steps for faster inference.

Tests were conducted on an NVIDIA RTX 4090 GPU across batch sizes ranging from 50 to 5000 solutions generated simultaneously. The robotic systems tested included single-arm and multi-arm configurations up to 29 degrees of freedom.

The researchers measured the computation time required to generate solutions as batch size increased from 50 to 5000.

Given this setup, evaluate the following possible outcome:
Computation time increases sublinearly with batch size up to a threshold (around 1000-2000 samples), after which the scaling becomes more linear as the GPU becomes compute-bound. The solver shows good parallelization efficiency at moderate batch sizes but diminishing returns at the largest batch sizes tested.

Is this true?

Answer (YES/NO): YES